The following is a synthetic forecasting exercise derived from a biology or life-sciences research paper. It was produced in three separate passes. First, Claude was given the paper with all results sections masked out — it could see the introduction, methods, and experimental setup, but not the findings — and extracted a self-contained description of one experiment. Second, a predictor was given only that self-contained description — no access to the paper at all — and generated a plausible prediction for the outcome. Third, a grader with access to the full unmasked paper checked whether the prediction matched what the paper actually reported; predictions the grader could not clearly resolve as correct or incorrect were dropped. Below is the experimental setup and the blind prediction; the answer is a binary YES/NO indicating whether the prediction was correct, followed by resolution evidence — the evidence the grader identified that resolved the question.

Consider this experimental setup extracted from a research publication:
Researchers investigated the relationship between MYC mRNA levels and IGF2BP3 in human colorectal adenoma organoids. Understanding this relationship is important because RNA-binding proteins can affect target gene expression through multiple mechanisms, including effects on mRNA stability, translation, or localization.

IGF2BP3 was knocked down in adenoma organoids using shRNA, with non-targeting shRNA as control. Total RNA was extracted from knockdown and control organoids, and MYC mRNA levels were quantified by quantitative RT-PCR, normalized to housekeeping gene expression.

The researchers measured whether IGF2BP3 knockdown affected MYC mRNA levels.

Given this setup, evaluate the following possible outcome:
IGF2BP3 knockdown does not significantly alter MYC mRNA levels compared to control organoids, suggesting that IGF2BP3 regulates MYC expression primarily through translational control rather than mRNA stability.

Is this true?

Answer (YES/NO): NO